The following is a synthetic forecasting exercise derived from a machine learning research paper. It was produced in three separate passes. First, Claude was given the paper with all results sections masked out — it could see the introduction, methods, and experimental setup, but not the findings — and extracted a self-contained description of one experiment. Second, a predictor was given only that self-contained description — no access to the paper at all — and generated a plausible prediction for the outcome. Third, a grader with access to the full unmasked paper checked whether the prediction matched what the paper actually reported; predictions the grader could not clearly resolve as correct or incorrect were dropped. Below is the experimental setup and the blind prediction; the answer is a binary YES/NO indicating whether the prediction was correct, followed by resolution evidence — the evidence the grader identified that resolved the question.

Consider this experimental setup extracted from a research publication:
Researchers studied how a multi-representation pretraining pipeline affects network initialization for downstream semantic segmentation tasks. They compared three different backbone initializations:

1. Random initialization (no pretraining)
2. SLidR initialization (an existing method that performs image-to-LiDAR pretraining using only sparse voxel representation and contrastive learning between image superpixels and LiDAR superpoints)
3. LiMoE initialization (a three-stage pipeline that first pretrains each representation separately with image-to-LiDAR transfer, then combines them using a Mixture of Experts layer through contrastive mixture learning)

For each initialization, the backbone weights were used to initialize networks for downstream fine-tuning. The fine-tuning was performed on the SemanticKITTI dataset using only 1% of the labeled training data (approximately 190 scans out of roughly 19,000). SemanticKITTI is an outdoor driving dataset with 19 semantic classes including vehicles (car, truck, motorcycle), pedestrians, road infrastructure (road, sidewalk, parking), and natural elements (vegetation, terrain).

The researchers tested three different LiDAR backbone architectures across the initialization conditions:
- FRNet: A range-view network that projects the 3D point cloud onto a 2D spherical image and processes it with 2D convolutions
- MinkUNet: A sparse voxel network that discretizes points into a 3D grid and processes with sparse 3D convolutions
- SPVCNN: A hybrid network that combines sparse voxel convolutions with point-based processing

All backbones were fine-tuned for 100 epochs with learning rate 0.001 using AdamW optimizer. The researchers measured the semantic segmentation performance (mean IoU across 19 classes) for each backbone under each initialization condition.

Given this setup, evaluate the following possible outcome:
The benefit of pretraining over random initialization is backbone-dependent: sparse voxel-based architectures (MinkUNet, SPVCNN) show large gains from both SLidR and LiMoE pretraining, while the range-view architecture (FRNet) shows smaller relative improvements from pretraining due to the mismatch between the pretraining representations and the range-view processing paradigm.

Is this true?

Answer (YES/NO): NO